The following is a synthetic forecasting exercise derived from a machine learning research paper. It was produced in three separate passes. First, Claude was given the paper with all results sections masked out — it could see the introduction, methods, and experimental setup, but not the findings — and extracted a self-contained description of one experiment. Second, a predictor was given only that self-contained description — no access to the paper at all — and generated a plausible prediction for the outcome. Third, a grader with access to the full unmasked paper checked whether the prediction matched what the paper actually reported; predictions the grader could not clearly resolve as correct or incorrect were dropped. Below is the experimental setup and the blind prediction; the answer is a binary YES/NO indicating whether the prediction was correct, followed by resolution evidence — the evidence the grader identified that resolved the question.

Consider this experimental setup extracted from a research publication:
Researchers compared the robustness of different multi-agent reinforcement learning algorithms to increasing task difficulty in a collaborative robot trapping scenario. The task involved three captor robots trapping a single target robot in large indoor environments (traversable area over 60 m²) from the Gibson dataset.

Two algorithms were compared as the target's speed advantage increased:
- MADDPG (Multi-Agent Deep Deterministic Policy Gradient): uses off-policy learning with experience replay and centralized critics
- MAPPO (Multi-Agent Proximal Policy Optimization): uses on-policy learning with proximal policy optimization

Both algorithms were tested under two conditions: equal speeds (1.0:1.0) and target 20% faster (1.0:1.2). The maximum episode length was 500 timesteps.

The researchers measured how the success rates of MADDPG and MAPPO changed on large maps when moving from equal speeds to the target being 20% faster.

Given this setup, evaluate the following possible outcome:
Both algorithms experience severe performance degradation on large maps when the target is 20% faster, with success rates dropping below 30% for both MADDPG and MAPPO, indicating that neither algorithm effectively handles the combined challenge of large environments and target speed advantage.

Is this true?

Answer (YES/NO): NO